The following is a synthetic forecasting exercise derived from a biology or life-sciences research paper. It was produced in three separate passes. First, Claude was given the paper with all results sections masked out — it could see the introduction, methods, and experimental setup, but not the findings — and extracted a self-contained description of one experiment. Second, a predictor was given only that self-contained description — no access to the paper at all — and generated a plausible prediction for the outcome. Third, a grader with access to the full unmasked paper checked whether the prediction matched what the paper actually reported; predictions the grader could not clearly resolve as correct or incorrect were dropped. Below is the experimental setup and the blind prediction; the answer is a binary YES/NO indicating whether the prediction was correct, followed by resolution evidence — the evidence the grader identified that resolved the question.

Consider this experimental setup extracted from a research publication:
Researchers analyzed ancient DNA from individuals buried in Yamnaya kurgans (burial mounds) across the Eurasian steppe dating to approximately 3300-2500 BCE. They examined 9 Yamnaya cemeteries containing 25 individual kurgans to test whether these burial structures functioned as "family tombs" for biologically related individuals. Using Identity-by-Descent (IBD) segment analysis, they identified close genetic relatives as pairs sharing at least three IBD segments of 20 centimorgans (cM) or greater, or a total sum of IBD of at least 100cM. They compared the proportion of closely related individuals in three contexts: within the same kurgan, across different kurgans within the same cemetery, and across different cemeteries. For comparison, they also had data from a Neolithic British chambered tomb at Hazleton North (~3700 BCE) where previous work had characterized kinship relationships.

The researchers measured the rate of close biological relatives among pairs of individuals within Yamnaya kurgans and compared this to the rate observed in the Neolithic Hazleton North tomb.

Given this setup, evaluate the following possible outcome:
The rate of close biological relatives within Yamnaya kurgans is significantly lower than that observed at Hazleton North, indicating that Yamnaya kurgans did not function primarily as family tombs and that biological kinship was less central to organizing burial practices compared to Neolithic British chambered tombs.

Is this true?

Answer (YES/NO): YES